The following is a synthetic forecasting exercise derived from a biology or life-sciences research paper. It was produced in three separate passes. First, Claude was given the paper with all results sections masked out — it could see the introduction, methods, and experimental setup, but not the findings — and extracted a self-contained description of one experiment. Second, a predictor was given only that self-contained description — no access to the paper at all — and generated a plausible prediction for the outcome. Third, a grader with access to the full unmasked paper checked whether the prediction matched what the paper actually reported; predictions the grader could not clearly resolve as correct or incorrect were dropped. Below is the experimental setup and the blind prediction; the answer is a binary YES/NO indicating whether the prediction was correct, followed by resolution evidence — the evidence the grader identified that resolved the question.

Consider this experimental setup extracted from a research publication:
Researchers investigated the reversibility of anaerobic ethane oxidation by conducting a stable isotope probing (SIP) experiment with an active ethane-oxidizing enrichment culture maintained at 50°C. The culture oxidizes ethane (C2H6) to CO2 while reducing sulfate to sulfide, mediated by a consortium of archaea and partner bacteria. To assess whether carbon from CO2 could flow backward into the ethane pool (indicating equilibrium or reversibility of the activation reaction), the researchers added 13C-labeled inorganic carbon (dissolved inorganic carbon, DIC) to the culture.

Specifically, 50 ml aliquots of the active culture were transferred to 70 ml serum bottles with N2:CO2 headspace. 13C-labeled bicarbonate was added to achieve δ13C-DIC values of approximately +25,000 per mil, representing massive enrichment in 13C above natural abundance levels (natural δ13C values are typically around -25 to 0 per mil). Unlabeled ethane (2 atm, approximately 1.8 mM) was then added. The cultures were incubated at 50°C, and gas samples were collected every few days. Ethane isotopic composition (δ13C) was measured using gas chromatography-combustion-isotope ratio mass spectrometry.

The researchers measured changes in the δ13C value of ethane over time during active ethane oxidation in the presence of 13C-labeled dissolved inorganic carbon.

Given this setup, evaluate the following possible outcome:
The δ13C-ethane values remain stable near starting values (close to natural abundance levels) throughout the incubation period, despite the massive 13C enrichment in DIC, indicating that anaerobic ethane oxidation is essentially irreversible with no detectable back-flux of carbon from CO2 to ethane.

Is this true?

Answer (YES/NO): NO